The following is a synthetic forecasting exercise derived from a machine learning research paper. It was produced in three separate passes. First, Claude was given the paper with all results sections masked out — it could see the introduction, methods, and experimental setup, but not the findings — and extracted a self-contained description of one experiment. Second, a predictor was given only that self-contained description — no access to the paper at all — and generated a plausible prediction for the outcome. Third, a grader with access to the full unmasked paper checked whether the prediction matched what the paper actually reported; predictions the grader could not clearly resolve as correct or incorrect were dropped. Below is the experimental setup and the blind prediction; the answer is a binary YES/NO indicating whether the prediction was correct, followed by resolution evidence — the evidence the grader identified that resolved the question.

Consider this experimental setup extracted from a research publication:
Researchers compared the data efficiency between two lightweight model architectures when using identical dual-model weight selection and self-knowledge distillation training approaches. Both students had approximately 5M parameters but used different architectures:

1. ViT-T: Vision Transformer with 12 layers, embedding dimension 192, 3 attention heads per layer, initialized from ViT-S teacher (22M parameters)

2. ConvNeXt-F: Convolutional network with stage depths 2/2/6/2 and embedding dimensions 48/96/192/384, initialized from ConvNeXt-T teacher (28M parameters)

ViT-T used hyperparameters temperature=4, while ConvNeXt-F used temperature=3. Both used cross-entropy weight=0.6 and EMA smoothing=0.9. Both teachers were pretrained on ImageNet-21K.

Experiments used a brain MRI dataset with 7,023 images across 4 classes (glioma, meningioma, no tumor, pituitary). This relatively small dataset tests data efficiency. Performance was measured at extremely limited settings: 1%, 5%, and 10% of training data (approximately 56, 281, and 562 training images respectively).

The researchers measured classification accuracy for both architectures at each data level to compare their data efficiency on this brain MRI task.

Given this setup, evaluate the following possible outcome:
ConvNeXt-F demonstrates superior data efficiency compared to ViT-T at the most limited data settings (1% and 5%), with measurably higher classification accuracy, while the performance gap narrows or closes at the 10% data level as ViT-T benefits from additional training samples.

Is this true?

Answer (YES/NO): NO